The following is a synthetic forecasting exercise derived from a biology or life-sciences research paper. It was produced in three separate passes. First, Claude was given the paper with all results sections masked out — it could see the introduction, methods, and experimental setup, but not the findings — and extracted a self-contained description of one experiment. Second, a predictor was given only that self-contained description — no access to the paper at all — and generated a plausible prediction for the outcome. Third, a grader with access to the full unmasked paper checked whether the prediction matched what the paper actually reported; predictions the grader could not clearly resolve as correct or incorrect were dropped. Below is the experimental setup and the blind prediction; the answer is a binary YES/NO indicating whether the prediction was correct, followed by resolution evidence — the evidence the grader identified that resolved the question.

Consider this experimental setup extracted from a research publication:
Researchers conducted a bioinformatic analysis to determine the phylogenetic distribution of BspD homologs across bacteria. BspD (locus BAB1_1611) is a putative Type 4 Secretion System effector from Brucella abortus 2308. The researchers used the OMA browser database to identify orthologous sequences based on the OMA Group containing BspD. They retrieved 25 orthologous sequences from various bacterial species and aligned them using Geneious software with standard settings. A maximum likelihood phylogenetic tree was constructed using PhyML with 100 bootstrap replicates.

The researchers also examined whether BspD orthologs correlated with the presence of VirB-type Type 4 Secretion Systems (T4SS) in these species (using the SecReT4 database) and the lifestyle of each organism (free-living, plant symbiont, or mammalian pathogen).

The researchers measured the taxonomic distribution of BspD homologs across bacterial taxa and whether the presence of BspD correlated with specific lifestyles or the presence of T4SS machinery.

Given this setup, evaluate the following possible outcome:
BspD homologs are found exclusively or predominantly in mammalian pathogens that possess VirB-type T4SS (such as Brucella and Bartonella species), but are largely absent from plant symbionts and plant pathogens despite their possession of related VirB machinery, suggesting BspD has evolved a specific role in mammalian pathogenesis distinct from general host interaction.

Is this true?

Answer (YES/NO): NO